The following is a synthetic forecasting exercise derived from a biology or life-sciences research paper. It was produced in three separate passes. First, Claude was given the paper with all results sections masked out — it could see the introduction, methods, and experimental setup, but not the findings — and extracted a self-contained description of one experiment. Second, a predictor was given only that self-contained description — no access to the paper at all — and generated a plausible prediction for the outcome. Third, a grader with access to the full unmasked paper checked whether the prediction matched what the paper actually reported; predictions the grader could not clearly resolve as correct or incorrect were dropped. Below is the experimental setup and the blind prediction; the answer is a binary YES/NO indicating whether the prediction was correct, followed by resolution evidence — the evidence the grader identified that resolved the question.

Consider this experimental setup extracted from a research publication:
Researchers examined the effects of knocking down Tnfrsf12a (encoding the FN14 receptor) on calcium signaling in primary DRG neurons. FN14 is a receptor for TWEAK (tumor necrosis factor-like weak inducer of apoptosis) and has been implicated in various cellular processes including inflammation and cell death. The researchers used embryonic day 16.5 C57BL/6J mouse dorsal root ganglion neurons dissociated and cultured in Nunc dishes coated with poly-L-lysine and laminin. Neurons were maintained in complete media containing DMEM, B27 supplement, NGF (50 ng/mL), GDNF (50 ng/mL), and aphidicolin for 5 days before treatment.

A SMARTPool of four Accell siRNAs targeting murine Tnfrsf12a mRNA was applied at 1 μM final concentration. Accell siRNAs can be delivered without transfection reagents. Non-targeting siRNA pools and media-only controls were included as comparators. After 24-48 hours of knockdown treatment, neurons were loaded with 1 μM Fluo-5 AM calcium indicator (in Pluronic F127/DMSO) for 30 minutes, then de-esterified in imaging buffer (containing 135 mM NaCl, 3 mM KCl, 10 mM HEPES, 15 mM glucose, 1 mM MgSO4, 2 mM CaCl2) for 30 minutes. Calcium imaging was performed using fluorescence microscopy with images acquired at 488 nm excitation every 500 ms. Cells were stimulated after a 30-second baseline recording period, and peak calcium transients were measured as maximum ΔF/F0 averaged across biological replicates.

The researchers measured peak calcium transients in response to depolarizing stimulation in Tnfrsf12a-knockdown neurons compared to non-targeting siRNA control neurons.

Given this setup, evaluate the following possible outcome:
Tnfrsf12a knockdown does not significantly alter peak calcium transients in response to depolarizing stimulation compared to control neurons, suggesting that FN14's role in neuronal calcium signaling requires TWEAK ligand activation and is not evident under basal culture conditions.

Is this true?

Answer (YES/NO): NO